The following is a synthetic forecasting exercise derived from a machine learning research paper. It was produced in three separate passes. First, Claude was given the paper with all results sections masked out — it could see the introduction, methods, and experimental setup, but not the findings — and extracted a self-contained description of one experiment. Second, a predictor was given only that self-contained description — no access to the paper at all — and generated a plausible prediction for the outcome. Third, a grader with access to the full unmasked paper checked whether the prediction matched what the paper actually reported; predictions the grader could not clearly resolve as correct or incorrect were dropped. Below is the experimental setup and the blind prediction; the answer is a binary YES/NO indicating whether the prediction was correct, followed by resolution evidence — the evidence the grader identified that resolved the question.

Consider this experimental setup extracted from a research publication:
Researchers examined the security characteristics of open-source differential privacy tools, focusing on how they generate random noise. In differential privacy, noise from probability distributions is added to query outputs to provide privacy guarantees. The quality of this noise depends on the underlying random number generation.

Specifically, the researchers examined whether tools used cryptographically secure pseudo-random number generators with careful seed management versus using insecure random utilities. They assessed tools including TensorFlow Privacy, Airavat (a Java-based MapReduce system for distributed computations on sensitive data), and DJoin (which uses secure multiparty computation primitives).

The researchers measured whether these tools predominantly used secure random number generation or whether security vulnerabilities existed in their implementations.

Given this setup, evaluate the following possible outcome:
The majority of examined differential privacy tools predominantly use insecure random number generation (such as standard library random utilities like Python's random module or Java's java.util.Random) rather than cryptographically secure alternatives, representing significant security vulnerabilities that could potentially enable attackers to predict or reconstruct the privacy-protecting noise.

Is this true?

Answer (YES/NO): YES